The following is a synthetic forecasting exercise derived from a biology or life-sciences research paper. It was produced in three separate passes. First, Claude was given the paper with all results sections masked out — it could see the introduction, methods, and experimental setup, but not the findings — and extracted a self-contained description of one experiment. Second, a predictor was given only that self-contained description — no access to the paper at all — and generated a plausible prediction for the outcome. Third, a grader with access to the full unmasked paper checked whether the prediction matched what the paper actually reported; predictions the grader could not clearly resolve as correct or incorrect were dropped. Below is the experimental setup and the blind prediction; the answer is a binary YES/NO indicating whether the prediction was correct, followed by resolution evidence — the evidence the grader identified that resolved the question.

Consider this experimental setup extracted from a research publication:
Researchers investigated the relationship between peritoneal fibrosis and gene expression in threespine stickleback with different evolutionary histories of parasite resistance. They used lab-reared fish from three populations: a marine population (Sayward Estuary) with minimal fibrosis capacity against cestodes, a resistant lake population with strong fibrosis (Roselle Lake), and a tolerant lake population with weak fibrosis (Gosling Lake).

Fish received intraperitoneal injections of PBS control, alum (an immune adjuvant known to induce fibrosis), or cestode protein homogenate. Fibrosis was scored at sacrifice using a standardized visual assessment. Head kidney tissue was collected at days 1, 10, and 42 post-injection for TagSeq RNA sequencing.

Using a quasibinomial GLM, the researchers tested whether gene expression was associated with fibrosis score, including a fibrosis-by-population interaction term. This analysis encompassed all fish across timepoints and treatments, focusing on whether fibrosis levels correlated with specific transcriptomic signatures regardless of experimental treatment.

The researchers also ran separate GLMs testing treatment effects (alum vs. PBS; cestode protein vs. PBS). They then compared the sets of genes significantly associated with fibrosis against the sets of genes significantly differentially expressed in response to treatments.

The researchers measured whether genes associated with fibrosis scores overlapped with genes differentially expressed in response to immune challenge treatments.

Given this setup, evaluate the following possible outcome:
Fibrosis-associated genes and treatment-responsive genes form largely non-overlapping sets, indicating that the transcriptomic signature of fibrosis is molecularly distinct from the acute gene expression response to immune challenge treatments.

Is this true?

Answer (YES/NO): NO